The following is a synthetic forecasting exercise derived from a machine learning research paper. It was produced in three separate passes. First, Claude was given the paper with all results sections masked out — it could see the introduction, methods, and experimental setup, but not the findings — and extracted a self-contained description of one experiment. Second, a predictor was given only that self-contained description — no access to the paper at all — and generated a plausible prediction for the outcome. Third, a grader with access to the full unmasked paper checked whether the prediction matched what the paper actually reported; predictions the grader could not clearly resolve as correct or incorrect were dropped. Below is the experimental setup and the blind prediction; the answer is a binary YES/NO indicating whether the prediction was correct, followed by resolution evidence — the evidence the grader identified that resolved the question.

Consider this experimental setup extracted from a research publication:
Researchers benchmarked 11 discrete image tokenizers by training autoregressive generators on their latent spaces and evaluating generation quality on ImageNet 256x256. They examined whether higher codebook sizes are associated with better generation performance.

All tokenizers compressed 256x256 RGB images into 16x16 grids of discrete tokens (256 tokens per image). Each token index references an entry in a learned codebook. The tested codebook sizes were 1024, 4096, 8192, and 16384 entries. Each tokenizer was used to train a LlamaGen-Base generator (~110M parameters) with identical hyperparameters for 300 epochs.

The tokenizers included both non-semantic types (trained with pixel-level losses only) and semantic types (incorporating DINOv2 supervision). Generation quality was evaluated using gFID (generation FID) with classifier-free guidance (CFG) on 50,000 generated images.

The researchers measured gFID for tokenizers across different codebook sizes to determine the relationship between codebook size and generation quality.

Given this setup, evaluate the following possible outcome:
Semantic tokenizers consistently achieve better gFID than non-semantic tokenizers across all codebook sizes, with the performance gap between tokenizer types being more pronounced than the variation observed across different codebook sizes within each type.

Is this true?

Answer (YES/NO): NO